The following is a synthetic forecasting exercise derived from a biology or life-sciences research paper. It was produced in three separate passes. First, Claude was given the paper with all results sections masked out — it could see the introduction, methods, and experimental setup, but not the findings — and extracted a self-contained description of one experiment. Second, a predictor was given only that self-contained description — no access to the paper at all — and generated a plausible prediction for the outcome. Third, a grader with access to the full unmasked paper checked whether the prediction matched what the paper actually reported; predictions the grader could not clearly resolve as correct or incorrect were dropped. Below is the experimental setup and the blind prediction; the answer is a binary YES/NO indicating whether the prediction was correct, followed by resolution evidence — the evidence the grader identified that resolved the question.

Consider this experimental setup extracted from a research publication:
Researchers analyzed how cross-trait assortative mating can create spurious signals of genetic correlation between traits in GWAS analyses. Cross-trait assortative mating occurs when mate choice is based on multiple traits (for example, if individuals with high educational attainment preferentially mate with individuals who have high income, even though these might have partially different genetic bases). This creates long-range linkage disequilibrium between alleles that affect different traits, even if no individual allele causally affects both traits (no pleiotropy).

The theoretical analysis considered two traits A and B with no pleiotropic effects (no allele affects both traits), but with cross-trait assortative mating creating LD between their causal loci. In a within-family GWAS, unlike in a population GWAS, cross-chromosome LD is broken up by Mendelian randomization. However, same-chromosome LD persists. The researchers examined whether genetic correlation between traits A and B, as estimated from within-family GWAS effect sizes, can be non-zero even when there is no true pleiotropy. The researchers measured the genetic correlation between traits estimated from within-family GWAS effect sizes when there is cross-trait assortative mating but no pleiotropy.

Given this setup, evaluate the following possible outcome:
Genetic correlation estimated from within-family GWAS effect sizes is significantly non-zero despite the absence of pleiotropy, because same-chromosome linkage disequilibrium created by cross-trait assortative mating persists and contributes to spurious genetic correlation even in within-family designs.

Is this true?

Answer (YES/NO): YES